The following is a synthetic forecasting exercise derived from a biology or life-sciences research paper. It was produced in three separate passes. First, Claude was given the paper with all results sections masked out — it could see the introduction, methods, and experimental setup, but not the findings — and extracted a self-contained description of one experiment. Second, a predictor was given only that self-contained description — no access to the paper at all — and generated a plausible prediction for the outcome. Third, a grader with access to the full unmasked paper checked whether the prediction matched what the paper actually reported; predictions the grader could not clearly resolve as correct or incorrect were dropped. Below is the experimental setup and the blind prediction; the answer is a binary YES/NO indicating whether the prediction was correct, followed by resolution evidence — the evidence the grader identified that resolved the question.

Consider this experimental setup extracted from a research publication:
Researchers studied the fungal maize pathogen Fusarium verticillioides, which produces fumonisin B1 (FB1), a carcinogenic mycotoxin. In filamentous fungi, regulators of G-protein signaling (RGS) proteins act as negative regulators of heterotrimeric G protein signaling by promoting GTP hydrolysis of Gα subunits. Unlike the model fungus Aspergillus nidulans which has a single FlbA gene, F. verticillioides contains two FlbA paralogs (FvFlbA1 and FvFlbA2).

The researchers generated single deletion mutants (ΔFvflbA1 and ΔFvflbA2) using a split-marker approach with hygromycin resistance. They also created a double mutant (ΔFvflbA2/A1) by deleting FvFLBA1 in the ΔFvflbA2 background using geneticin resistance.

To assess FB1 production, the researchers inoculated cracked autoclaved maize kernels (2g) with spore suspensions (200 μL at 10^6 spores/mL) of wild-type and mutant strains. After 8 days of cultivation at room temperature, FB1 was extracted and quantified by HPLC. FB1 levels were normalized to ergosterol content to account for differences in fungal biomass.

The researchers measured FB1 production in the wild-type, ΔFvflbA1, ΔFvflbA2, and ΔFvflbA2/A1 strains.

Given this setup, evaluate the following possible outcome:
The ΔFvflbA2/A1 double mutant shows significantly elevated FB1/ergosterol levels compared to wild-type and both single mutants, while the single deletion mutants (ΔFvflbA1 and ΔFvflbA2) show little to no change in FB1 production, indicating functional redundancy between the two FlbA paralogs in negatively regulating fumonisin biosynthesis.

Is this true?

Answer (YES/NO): NO